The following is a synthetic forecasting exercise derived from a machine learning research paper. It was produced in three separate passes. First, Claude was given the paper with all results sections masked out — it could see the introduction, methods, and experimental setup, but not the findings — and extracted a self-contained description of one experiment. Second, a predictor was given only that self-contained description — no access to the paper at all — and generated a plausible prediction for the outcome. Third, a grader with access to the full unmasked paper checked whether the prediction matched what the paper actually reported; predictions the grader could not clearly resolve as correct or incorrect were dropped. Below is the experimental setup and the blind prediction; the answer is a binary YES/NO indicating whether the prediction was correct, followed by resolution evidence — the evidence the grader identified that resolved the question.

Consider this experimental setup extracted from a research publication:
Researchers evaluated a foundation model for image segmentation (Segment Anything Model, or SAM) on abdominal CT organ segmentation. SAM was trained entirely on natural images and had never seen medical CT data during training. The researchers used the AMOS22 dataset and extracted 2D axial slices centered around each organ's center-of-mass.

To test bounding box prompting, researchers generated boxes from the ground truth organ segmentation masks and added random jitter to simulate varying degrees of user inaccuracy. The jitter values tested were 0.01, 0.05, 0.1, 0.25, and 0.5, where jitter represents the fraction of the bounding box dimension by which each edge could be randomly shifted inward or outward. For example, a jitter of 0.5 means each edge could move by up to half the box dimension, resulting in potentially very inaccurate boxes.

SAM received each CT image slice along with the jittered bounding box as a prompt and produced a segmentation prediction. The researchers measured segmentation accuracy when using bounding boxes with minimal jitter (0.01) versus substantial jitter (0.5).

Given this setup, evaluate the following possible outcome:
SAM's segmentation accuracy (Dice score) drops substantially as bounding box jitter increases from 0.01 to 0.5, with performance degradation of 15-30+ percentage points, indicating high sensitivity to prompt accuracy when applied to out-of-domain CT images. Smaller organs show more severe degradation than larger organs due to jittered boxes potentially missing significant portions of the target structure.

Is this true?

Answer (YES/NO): NO